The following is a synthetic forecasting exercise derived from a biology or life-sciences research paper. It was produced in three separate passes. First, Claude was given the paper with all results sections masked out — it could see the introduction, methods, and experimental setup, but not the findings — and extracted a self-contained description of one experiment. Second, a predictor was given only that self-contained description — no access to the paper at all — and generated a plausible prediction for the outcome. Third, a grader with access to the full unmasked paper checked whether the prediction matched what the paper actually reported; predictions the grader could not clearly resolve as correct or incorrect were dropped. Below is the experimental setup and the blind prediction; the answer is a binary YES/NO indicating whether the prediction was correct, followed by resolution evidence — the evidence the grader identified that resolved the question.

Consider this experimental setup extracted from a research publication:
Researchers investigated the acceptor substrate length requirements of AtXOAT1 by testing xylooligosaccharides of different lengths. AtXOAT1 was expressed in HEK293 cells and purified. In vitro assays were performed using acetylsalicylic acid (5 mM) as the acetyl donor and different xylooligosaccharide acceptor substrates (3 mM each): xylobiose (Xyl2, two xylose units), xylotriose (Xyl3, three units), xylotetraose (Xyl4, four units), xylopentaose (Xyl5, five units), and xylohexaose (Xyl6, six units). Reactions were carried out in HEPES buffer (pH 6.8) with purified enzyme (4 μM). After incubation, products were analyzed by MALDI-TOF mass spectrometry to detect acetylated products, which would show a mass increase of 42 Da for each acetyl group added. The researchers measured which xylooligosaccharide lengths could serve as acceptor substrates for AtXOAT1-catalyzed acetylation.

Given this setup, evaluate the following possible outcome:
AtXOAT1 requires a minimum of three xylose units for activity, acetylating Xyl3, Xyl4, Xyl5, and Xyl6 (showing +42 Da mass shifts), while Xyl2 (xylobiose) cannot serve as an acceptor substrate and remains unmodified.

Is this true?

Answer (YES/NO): YES